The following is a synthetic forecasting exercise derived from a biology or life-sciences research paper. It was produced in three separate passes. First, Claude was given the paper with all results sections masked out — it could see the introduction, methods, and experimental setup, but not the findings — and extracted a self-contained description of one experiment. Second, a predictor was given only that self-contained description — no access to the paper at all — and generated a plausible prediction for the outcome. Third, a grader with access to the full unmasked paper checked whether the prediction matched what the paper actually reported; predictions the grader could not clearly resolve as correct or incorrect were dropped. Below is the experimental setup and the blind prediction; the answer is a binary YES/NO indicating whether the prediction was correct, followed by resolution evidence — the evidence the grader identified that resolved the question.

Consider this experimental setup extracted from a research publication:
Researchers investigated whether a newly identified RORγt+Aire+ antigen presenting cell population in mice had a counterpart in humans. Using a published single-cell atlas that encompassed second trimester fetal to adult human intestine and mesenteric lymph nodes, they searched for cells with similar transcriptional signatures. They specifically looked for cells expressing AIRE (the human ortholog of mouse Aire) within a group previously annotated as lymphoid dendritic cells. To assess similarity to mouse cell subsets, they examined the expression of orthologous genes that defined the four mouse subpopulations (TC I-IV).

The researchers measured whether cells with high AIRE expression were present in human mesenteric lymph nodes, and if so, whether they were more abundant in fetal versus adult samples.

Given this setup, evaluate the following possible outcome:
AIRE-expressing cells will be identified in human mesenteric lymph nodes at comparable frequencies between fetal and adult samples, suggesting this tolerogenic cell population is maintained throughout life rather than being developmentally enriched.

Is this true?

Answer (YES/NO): NO